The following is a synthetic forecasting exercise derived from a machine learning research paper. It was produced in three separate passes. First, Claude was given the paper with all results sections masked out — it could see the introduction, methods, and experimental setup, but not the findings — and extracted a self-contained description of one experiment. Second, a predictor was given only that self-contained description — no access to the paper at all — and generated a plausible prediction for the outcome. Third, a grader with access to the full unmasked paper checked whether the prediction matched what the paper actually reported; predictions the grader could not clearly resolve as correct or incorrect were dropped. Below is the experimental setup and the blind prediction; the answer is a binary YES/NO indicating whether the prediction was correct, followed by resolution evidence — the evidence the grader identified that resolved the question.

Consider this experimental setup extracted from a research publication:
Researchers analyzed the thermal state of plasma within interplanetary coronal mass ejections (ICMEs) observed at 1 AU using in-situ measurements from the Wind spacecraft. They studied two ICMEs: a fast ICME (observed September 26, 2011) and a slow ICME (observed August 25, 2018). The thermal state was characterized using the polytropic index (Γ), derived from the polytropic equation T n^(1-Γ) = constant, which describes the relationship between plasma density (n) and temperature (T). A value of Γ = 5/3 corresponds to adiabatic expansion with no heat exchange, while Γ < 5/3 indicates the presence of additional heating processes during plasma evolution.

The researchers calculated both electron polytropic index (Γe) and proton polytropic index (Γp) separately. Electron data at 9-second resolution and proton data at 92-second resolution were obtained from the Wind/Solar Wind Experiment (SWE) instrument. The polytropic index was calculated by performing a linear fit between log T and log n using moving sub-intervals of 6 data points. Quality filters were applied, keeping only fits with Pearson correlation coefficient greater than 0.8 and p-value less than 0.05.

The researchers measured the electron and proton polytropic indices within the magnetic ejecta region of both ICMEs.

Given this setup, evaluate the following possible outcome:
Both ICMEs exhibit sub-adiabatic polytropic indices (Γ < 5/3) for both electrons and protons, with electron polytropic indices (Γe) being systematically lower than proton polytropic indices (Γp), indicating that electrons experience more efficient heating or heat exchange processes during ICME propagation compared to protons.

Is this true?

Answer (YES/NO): NO